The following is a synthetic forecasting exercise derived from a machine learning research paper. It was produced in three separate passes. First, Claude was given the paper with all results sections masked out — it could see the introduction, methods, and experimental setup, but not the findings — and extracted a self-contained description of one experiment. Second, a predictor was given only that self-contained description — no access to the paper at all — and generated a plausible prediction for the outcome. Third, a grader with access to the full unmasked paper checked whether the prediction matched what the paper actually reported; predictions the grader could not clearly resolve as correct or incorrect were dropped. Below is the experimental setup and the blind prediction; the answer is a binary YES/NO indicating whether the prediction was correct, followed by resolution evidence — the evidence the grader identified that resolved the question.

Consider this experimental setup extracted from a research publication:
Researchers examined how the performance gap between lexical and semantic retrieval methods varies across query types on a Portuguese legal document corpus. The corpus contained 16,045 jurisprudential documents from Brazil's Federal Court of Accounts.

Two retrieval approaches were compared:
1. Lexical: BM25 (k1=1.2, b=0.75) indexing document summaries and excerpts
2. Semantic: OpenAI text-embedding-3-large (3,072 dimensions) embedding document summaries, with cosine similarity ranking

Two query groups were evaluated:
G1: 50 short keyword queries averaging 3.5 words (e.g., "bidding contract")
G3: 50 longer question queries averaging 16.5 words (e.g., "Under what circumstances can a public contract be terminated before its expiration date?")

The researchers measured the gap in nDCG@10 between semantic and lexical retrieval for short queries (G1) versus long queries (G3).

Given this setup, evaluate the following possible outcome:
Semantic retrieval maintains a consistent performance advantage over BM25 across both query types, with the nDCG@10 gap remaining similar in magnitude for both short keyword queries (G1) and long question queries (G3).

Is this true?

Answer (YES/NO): NO